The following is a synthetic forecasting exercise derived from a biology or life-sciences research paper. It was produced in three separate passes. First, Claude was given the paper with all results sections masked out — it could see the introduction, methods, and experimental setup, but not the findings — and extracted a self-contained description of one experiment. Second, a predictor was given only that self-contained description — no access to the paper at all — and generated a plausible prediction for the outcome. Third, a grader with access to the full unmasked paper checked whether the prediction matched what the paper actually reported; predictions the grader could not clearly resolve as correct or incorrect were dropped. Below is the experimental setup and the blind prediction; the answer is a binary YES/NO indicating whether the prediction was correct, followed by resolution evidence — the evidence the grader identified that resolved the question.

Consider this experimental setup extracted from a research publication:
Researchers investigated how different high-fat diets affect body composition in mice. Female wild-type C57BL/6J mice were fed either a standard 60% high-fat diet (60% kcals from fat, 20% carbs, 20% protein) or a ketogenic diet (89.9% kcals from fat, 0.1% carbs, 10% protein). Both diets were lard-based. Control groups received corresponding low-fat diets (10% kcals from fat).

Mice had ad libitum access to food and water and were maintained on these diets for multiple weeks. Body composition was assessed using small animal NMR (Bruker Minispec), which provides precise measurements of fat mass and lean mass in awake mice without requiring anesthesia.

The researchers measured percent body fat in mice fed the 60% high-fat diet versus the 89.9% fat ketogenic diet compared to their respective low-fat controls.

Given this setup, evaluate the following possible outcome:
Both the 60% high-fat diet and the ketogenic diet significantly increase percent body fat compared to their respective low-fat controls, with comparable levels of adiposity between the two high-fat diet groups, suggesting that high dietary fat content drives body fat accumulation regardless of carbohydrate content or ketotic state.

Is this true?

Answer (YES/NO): YES